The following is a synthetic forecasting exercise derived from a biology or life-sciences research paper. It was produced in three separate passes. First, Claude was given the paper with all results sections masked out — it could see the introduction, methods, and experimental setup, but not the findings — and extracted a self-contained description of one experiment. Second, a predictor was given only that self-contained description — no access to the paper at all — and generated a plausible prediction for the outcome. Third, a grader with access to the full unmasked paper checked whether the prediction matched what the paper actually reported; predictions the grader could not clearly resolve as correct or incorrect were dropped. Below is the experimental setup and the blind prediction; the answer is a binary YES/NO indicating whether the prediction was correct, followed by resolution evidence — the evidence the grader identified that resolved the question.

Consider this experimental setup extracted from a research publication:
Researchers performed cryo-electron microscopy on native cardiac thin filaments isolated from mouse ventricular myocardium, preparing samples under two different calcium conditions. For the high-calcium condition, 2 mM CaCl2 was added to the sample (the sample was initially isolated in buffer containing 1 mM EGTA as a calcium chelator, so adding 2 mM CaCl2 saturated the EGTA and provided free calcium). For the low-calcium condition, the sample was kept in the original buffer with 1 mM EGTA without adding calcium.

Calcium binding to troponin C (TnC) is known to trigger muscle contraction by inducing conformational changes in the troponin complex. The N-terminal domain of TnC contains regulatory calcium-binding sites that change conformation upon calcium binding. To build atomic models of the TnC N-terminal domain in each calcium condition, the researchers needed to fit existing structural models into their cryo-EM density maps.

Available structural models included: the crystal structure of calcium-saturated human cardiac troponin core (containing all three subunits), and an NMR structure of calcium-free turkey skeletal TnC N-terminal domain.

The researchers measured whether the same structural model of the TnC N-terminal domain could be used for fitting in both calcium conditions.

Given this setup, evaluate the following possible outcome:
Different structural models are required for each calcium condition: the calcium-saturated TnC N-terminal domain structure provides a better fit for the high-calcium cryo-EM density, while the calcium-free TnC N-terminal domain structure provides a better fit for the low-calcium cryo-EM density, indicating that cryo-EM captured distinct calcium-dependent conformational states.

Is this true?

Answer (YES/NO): YES